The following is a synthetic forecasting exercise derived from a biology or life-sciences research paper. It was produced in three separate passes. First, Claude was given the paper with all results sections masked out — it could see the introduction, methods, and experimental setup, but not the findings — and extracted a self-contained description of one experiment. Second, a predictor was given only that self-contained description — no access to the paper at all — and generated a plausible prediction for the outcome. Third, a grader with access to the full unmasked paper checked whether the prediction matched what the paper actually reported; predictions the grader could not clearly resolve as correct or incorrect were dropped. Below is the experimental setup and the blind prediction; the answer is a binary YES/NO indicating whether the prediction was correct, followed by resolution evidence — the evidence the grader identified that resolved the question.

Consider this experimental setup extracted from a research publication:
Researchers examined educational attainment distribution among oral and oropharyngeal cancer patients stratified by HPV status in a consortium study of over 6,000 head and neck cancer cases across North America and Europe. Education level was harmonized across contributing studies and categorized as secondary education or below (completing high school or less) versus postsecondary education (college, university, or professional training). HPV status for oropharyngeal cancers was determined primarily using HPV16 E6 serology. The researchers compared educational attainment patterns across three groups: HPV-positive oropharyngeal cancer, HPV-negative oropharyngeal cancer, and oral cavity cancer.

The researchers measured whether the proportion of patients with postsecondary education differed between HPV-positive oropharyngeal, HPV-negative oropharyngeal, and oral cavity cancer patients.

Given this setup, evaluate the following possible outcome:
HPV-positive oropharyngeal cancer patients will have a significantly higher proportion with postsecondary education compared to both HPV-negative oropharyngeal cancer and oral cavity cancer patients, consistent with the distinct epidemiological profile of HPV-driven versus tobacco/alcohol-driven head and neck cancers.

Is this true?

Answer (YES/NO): YES